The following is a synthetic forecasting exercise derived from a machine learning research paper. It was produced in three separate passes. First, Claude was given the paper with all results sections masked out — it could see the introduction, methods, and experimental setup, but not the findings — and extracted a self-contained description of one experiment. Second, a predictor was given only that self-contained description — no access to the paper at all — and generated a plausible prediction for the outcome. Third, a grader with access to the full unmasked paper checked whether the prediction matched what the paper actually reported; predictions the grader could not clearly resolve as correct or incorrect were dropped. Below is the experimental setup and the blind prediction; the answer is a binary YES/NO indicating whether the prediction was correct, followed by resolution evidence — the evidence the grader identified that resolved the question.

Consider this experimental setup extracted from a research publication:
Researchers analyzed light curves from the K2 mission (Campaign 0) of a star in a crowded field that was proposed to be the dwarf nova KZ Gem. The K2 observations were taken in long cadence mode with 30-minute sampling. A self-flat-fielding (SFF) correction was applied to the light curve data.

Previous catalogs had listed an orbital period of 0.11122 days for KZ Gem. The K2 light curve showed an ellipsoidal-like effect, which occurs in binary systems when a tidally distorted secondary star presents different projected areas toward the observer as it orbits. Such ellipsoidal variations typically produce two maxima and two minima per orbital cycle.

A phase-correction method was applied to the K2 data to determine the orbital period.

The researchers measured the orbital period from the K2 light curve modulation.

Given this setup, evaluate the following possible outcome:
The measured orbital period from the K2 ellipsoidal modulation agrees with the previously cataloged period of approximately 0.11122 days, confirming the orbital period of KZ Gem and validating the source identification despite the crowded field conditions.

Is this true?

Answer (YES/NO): NO